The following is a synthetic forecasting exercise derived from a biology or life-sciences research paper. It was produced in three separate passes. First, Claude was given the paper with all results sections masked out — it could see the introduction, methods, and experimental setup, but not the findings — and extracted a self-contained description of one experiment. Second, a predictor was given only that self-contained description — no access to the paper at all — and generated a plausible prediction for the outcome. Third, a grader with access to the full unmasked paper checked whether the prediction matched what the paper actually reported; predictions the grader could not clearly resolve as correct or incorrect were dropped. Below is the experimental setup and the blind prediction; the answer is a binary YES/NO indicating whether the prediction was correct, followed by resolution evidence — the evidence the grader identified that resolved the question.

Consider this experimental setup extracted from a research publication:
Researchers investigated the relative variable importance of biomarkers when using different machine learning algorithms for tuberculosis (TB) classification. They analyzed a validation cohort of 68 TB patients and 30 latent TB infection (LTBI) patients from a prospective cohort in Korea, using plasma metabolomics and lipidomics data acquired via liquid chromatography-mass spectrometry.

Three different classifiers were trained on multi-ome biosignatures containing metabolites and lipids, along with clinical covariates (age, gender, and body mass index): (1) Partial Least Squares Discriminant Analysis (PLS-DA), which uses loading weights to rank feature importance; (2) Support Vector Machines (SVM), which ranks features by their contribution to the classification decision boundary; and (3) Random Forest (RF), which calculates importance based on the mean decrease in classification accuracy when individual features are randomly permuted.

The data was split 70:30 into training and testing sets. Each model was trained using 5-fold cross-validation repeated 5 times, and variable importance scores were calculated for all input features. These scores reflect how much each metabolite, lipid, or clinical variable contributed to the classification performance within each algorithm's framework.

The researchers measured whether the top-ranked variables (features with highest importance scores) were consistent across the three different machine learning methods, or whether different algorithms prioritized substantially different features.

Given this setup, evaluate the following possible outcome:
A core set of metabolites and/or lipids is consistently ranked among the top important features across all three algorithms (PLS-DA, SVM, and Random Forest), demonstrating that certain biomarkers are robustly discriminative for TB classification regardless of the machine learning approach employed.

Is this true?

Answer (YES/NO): YES